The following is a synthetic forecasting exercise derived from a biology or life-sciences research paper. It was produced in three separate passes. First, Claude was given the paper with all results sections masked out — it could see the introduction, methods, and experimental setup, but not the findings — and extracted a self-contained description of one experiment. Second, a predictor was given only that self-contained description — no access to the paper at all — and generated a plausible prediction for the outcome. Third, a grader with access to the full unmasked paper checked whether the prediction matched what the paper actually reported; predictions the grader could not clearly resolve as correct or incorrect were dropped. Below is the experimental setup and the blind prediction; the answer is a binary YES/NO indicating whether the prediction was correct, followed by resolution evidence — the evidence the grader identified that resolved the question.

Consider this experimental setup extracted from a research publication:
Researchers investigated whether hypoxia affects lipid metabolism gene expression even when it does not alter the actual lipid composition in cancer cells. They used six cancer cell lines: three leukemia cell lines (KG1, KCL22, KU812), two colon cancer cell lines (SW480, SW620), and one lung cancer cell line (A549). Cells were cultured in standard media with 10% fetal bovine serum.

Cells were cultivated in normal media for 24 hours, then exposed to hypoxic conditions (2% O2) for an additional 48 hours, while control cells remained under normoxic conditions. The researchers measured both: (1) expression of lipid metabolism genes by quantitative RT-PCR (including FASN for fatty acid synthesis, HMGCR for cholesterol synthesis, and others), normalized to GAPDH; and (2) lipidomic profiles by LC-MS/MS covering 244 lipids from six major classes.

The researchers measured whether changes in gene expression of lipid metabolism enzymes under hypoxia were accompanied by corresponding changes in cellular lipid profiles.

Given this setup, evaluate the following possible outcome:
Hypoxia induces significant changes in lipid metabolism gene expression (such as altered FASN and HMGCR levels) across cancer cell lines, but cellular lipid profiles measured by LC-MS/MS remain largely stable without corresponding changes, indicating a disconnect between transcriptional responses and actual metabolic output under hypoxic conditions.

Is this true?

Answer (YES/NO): YES